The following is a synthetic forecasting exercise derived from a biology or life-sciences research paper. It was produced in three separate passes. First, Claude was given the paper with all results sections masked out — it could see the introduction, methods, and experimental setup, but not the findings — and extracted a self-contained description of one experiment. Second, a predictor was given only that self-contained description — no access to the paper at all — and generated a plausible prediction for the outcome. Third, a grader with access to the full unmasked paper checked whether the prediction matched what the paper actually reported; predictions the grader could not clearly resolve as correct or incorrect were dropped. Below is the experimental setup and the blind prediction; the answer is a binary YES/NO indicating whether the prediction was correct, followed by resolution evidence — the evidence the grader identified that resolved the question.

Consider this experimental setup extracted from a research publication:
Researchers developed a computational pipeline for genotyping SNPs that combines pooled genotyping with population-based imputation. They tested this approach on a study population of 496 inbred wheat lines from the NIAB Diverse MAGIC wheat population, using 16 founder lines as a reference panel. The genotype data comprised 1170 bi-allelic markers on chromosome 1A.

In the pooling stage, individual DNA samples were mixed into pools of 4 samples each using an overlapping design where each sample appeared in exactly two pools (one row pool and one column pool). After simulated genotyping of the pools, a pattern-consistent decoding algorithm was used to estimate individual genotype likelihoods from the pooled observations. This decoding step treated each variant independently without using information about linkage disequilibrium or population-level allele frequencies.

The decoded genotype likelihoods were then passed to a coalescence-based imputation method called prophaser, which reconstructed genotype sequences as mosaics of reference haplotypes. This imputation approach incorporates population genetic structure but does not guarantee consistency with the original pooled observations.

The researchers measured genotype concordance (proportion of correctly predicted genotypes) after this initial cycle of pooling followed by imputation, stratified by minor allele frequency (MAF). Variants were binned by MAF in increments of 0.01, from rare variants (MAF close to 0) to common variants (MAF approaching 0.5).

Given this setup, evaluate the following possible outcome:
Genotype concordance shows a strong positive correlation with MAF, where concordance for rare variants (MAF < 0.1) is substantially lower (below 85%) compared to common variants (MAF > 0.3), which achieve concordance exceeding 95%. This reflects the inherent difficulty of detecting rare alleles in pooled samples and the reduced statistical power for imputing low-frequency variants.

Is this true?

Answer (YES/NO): NO